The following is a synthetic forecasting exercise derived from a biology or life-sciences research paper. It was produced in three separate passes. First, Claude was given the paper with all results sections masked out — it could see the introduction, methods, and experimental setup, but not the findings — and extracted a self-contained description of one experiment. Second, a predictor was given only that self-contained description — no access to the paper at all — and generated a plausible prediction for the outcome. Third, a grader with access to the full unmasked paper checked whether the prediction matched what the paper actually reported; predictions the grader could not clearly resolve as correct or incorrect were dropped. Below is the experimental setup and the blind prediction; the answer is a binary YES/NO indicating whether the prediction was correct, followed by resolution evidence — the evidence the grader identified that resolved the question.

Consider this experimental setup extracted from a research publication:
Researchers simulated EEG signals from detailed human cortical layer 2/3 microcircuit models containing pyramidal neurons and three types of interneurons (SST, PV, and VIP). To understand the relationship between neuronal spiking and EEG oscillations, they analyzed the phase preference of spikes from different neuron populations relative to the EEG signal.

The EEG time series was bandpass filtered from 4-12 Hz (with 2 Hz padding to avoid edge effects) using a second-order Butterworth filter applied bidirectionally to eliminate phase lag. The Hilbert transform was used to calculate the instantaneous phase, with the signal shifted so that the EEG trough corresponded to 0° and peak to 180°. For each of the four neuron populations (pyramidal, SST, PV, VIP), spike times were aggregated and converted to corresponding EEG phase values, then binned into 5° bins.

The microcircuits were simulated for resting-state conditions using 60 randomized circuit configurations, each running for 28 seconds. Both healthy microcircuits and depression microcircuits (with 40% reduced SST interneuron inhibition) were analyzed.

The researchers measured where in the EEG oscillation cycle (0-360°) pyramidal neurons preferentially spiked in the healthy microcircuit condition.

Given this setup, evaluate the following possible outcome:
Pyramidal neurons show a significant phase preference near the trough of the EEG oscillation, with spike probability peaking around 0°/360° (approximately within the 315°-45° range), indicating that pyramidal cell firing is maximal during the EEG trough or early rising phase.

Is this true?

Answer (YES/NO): NO